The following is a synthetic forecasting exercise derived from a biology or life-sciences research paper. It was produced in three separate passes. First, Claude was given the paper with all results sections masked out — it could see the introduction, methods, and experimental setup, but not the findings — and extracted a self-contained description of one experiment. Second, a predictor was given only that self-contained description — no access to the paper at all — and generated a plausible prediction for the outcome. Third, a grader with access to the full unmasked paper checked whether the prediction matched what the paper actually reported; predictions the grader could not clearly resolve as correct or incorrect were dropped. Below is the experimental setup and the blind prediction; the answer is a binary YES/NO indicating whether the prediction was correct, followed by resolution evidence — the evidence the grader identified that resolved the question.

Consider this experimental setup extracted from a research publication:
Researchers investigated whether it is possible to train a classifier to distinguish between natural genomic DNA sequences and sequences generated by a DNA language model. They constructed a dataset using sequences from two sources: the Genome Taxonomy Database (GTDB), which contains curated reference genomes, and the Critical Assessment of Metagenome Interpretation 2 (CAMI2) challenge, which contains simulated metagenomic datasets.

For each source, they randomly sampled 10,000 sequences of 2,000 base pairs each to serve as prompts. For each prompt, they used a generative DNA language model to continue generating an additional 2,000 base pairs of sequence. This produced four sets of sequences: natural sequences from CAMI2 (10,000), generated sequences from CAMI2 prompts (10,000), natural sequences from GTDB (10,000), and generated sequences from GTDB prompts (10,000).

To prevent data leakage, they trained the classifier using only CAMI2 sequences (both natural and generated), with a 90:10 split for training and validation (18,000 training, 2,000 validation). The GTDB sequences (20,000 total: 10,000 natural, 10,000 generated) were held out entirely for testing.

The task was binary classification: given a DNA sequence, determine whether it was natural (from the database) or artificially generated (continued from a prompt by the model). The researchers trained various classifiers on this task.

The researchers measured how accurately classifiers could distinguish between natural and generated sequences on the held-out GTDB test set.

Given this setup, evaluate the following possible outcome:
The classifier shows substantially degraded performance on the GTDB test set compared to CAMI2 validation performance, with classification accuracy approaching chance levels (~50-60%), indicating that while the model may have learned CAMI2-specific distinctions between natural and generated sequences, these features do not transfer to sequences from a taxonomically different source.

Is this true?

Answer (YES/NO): NO